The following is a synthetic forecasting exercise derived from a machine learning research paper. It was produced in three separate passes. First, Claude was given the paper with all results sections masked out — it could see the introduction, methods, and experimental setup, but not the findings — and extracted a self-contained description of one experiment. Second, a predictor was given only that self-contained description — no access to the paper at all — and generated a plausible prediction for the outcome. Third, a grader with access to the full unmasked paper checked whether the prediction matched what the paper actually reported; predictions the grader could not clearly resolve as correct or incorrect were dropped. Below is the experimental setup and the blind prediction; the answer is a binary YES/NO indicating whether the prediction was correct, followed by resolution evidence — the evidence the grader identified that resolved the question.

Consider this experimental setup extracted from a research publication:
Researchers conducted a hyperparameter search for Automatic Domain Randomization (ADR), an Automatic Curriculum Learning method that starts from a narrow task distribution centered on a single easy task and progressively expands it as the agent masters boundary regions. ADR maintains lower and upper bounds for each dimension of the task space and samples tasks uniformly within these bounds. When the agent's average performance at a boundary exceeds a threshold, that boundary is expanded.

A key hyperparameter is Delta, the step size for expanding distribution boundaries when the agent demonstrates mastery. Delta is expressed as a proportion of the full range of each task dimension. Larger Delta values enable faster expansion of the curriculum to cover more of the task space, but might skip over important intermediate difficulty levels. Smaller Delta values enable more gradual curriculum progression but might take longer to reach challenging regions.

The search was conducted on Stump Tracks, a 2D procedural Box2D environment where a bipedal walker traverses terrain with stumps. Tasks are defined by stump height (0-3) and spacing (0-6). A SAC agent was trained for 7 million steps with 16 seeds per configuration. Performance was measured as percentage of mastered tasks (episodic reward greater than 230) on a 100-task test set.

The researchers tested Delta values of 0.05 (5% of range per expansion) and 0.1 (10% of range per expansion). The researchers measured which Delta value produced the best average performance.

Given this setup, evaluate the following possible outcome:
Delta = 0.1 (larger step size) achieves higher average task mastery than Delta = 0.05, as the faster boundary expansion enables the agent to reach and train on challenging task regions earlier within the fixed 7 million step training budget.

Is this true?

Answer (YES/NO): YES